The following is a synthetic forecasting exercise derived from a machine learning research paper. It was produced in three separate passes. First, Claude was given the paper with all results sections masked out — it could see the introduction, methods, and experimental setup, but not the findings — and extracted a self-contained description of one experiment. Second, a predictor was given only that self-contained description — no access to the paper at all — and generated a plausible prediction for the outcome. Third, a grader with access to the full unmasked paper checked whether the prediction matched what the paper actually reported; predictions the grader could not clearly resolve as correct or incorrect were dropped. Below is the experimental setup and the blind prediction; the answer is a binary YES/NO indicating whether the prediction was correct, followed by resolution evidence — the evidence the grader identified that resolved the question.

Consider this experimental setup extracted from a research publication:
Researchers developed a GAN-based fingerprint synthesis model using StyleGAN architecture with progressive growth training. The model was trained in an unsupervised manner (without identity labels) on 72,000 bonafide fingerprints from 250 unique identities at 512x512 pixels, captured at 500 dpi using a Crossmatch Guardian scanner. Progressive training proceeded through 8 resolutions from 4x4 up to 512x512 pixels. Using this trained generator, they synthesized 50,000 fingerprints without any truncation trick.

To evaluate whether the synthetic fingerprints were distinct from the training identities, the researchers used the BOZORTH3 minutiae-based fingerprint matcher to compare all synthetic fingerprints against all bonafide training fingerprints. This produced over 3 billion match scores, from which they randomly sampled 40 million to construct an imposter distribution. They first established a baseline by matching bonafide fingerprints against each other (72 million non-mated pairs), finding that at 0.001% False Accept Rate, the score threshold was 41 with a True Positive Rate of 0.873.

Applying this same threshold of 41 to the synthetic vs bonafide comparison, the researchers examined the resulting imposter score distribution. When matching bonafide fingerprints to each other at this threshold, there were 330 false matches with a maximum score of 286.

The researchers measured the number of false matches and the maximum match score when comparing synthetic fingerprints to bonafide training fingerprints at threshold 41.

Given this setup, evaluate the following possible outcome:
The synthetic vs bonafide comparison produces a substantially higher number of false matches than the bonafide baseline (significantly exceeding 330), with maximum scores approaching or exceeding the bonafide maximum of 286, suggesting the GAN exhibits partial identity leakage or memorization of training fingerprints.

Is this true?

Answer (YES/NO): NO